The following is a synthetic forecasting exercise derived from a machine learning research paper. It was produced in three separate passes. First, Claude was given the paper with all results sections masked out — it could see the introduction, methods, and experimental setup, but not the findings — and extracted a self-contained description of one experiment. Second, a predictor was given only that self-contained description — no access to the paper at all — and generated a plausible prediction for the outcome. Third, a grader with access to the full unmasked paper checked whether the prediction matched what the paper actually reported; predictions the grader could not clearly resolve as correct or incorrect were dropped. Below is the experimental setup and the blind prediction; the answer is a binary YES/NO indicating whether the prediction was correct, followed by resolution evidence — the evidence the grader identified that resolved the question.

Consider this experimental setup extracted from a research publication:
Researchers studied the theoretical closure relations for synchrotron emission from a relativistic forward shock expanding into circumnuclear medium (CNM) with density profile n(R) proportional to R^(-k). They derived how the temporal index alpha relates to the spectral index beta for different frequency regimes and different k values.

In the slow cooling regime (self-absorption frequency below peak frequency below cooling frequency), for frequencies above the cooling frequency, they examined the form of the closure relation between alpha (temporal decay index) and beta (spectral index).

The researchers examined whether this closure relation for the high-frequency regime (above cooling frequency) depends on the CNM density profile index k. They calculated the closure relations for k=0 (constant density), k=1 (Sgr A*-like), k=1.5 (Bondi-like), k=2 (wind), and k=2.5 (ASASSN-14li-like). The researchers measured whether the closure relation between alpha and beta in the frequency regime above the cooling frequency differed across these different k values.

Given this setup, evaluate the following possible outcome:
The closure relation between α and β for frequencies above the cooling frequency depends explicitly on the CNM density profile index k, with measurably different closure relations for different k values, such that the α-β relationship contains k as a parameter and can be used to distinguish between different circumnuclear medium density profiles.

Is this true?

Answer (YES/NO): NO